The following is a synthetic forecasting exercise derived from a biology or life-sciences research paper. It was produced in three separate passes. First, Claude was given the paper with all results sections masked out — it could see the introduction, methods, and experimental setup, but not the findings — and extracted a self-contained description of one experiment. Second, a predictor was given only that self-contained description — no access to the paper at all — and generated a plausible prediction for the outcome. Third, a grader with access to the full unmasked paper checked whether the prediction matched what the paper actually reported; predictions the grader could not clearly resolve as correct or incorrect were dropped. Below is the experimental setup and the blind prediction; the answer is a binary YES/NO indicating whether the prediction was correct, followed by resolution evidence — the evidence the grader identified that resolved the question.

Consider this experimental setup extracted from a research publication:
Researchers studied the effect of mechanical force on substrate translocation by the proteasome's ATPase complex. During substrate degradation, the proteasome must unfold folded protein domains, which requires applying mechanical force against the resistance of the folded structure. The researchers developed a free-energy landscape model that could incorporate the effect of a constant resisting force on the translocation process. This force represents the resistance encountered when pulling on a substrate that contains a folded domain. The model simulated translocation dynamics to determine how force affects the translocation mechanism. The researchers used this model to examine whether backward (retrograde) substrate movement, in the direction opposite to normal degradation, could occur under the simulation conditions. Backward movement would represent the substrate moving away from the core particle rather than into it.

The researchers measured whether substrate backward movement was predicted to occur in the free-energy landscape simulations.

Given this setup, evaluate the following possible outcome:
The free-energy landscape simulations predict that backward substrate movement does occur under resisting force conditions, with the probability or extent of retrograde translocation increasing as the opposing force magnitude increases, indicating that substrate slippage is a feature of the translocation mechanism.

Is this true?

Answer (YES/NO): NO